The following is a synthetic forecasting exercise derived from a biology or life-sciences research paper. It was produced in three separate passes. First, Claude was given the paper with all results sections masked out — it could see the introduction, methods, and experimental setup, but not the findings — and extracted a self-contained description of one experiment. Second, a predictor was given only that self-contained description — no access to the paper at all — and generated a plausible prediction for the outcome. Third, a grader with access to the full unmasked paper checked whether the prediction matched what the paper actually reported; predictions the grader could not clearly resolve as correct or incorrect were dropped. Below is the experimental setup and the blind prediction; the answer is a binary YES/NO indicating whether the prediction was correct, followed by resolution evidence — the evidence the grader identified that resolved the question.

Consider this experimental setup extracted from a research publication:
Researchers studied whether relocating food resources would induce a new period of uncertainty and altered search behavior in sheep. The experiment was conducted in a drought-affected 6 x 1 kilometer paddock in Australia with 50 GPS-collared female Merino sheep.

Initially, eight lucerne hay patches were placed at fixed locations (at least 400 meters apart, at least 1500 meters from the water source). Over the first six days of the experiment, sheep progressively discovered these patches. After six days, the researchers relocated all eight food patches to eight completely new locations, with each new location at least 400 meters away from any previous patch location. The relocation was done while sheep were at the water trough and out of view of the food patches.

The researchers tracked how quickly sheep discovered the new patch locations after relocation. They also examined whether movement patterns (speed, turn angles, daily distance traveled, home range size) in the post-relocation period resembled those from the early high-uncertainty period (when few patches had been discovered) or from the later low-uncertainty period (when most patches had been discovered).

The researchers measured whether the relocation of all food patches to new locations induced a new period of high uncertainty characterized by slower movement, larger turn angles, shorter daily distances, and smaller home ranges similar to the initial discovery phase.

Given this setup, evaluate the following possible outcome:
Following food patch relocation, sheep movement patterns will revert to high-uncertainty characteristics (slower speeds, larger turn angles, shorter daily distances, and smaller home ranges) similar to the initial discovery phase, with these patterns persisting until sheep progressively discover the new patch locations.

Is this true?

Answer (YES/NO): NO